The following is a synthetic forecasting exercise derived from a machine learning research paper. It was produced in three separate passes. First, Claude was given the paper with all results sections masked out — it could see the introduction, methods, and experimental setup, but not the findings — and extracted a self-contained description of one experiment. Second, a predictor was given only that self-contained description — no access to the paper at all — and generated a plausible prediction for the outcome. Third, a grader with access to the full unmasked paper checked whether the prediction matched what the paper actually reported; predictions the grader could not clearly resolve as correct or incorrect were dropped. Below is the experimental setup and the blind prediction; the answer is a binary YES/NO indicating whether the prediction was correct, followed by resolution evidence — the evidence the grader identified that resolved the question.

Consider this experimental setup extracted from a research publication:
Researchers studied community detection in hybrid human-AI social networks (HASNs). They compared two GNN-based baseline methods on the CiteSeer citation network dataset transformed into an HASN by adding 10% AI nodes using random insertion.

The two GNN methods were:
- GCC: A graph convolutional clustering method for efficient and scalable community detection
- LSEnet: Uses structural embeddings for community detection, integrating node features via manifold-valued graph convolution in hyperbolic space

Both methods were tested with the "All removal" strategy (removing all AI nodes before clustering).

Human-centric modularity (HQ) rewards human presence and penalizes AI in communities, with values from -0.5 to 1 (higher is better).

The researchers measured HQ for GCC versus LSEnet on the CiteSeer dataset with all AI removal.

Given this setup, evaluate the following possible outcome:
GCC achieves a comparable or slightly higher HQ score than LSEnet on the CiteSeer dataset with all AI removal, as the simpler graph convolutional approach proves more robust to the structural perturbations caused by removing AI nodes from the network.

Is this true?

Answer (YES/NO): YES